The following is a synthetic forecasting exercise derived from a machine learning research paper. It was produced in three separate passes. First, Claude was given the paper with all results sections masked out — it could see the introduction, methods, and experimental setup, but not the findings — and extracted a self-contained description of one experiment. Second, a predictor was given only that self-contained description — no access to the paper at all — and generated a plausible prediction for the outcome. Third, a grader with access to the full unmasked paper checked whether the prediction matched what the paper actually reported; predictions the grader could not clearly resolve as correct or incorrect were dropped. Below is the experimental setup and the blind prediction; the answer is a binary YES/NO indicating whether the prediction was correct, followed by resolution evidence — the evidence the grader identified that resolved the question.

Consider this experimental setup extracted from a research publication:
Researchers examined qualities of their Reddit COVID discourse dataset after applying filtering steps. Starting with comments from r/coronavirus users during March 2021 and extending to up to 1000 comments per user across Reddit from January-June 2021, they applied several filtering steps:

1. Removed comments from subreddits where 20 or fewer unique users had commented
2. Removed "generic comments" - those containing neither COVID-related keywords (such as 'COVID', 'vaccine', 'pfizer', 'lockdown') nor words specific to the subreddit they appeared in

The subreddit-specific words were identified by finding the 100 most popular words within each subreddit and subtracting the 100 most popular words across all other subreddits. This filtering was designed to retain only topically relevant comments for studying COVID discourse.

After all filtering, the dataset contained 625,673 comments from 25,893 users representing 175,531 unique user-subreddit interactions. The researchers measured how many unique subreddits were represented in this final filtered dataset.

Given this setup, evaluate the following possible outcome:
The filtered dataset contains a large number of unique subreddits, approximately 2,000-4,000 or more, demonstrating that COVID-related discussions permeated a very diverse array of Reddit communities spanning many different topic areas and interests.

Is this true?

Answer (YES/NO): NO